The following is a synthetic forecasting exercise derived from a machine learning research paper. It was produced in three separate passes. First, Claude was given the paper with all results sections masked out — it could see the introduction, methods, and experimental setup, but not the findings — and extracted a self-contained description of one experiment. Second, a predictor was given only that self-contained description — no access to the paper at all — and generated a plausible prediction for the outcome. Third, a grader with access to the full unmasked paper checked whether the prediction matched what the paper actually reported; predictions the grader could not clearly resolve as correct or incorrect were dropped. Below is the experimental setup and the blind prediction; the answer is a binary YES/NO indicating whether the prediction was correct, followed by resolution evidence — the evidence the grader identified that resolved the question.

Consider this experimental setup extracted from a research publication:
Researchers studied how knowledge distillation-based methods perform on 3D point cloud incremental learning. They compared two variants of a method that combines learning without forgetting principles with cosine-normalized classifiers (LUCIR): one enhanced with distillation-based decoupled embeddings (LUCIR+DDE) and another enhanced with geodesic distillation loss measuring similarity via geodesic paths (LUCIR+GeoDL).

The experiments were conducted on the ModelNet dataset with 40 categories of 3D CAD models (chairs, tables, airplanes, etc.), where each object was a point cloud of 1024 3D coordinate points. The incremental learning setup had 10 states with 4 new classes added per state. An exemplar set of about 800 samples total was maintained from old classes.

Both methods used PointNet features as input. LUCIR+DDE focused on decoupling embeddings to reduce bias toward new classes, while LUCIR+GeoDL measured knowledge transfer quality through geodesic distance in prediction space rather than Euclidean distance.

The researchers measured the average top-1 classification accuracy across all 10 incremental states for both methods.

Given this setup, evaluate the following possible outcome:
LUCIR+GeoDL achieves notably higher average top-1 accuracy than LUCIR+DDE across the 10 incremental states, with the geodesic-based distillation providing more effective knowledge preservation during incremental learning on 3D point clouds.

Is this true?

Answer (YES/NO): NO